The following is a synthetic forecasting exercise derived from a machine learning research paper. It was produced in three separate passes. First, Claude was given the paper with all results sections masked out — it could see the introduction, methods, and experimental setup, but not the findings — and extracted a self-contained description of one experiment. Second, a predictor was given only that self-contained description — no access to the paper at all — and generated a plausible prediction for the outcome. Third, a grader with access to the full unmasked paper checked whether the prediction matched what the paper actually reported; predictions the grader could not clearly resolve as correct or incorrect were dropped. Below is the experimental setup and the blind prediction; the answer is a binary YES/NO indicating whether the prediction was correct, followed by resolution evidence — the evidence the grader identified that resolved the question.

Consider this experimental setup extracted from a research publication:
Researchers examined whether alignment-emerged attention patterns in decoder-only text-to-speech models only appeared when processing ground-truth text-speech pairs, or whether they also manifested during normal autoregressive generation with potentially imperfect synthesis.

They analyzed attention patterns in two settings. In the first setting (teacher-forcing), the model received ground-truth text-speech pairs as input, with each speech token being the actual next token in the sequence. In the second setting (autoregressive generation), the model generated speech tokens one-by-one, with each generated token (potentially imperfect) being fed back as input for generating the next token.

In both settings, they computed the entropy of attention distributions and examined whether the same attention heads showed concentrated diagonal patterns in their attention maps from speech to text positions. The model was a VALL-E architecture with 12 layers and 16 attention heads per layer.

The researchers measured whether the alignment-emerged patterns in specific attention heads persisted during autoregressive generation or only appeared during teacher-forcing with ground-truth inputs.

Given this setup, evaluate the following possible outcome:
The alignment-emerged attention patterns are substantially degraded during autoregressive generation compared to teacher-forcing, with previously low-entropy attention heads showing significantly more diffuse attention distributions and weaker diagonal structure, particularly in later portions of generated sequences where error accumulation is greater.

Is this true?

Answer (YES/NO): NO